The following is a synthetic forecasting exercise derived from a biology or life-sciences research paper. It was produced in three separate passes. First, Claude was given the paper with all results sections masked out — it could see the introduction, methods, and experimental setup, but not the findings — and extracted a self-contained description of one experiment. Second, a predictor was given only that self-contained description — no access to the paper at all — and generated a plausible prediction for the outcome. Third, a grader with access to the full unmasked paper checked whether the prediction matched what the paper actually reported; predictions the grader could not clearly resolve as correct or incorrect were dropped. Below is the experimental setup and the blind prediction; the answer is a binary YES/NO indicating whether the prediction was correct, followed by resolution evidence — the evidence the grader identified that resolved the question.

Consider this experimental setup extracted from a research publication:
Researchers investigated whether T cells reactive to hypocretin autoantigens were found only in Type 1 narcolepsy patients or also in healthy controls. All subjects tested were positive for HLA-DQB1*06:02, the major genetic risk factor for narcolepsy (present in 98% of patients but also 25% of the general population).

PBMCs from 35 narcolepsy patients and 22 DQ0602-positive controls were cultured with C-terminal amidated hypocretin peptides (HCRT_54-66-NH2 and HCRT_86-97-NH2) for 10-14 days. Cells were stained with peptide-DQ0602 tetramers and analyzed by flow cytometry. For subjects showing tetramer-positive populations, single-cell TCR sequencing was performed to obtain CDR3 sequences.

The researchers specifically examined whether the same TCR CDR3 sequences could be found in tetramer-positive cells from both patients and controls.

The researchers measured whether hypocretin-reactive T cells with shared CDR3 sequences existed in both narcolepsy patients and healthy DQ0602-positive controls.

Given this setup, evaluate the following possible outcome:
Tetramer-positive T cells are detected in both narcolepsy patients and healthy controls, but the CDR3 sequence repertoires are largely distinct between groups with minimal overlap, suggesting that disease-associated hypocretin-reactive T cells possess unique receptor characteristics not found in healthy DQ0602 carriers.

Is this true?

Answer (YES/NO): NO